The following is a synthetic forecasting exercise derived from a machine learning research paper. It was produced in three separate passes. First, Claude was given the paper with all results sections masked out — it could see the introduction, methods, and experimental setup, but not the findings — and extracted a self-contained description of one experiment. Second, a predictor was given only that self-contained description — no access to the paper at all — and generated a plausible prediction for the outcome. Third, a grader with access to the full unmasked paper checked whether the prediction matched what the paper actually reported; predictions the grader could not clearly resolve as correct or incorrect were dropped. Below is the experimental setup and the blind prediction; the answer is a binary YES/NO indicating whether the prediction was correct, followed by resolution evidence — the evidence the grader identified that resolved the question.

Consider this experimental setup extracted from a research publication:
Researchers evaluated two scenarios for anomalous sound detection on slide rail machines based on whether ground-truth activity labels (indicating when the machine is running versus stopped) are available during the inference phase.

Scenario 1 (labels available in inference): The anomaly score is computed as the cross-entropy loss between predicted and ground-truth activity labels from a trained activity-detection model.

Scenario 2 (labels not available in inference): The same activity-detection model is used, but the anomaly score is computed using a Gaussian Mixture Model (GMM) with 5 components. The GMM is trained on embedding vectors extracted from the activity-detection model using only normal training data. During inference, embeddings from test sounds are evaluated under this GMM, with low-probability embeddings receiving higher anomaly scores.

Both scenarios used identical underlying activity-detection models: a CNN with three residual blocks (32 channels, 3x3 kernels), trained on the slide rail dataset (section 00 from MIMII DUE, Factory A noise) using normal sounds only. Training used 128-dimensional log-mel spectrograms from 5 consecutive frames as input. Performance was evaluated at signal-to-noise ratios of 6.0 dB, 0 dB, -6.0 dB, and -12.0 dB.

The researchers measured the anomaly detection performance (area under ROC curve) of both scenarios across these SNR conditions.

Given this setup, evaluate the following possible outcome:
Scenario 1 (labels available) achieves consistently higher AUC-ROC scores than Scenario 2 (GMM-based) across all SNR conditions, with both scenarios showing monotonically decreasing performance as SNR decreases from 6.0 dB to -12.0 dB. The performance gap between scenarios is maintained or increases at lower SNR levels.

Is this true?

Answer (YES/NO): NO